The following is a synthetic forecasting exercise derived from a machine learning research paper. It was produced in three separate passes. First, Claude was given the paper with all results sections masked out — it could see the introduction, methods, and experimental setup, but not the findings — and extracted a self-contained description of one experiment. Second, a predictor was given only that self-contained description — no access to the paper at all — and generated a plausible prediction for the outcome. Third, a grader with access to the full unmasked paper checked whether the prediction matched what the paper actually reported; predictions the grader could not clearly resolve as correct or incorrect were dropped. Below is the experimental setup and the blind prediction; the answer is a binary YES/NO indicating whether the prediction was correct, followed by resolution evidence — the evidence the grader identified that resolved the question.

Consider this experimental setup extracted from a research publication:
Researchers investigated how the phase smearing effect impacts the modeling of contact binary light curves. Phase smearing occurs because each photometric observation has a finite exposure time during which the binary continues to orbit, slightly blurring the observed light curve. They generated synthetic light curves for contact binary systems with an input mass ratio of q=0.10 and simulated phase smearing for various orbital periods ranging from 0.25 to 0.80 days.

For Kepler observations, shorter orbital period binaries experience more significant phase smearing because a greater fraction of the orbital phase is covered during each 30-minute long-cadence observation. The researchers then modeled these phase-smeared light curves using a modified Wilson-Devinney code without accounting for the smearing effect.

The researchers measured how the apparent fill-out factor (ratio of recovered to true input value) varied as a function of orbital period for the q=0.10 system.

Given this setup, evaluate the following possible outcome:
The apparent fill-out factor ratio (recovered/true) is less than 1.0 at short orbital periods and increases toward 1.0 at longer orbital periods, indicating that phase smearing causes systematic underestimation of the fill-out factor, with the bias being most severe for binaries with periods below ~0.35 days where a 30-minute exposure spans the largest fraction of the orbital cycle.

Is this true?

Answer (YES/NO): NO